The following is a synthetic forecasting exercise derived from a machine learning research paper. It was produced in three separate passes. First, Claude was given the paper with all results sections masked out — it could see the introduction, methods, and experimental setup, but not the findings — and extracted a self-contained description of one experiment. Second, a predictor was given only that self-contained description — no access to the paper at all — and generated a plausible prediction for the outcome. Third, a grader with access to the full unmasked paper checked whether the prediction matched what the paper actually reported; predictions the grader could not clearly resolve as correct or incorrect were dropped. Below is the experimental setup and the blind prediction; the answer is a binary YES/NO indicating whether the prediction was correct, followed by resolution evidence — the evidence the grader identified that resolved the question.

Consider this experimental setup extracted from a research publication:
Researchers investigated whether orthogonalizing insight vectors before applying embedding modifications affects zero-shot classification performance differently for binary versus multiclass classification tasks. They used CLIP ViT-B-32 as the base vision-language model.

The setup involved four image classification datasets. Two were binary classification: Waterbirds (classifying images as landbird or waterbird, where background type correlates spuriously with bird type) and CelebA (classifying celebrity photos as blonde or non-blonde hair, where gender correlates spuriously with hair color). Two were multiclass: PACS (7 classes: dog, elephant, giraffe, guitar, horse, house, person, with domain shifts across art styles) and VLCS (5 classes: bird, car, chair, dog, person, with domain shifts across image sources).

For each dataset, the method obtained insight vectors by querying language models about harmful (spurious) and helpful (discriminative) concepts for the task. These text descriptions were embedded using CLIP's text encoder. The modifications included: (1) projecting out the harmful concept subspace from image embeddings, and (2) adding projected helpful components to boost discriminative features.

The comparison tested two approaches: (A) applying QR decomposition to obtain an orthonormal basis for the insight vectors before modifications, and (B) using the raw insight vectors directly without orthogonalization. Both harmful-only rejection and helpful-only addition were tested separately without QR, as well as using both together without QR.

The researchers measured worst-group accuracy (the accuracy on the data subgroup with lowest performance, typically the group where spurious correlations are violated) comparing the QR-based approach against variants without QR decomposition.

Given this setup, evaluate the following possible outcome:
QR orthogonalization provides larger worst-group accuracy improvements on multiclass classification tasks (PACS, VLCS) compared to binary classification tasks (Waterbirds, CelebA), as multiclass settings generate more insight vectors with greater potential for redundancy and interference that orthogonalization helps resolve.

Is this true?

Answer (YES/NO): YES